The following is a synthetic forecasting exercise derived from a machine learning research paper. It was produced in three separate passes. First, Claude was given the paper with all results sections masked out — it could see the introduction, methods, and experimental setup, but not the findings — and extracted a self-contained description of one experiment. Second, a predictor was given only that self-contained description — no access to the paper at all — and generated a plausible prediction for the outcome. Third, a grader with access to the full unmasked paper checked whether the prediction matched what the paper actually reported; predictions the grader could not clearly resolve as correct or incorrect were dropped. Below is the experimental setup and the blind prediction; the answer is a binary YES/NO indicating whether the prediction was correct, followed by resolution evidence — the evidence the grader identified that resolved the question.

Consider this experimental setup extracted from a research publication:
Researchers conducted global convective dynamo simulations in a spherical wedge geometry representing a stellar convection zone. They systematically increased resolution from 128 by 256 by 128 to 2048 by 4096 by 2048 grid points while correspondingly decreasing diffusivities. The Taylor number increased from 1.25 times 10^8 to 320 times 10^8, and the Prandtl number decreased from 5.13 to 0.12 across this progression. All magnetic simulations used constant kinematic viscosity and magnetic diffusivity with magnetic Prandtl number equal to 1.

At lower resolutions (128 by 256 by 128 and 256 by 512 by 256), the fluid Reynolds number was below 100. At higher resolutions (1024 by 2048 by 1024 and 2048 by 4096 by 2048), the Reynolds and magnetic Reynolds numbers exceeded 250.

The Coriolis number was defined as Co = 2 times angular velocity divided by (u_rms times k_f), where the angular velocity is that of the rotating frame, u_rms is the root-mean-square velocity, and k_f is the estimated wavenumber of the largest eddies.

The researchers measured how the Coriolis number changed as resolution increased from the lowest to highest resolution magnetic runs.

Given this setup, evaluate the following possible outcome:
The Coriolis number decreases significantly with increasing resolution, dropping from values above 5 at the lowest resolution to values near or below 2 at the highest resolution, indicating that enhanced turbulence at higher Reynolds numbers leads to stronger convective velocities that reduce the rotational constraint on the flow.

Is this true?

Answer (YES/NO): NO